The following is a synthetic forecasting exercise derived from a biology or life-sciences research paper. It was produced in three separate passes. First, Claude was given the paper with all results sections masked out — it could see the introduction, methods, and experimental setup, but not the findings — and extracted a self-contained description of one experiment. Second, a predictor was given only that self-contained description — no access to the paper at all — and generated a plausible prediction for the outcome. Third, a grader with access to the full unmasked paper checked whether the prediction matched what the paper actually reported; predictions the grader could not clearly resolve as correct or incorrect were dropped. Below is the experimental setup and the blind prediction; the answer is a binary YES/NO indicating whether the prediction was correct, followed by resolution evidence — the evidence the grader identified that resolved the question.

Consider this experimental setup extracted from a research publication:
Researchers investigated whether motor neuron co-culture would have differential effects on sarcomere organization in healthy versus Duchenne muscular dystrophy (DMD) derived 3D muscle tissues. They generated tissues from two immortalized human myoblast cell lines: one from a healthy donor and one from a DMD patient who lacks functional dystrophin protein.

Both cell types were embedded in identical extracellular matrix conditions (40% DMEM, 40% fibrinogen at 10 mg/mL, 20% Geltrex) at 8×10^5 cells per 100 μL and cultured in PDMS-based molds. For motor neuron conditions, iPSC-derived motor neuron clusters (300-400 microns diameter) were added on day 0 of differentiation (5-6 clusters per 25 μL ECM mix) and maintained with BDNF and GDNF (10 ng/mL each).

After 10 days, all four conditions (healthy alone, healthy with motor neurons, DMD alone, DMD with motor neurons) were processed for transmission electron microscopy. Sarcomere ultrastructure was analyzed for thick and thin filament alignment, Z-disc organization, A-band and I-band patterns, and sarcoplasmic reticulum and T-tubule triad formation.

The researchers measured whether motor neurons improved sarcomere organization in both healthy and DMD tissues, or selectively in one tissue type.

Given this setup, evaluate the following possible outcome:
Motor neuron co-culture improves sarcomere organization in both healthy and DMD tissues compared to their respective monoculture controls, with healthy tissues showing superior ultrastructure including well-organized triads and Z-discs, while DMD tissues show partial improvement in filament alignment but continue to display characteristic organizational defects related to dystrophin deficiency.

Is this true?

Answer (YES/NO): YES